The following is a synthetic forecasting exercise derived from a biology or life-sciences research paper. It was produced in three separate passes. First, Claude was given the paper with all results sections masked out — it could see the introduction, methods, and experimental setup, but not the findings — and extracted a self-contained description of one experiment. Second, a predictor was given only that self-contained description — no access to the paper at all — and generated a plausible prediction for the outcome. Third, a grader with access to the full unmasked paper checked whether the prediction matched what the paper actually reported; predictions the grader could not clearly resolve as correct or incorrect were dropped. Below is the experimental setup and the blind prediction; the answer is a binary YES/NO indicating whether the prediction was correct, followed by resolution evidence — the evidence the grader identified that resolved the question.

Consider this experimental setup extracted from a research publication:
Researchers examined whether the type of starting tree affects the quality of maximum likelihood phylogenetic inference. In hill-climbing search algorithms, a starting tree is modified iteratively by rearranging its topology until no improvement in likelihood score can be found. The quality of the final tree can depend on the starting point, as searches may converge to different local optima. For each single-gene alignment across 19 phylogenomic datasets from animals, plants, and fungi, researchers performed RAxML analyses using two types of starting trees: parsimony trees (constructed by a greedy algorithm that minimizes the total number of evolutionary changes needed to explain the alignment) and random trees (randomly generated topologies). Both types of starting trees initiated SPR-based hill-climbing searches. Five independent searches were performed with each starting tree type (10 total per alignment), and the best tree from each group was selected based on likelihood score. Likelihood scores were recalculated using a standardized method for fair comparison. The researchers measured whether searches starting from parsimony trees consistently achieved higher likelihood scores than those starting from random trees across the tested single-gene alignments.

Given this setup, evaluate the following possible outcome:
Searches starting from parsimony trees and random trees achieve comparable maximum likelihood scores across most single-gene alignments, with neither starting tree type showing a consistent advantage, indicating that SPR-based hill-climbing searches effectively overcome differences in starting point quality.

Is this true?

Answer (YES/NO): YES